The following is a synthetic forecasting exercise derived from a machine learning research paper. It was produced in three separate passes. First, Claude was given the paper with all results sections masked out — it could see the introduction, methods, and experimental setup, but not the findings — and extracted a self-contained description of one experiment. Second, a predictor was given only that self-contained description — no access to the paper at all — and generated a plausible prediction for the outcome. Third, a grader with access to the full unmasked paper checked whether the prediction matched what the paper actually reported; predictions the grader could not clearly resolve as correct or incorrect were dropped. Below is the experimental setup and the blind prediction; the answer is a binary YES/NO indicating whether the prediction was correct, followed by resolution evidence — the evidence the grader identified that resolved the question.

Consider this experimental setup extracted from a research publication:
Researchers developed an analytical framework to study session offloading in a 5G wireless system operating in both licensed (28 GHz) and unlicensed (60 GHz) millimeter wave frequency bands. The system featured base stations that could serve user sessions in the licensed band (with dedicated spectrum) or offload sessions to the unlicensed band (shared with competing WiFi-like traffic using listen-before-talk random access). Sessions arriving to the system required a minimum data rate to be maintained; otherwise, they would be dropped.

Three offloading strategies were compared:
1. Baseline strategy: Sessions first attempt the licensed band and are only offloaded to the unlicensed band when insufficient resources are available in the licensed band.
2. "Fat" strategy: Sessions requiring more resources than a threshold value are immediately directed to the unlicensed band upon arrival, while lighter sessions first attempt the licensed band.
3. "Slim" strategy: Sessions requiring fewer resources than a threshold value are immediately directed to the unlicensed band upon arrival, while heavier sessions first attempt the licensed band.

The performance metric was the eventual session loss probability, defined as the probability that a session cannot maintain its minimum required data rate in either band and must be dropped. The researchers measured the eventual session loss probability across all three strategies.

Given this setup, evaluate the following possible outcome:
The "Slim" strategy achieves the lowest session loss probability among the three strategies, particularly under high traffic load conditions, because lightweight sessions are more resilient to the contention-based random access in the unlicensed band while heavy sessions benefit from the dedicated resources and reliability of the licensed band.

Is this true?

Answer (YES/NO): NO